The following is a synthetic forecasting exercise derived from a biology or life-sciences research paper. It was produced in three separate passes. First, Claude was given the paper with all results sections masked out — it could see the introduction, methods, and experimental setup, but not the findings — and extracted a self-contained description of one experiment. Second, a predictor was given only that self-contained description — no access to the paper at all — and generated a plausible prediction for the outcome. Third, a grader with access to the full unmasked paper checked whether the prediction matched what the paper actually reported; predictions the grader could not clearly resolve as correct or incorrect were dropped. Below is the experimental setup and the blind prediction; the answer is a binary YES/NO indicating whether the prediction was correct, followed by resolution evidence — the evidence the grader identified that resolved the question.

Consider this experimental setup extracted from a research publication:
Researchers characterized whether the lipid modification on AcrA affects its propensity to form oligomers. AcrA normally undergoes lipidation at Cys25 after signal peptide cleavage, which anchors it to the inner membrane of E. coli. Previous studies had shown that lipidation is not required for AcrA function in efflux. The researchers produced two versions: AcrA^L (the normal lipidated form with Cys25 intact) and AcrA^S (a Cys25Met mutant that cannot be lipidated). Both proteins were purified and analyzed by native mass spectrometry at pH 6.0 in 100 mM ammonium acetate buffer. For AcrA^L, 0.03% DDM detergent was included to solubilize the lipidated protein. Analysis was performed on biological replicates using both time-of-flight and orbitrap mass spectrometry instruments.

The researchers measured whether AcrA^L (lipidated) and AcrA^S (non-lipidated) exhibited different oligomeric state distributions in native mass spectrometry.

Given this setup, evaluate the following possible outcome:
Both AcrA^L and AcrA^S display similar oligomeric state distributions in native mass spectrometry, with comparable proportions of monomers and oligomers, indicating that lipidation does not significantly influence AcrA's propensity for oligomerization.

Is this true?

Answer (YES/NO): NO